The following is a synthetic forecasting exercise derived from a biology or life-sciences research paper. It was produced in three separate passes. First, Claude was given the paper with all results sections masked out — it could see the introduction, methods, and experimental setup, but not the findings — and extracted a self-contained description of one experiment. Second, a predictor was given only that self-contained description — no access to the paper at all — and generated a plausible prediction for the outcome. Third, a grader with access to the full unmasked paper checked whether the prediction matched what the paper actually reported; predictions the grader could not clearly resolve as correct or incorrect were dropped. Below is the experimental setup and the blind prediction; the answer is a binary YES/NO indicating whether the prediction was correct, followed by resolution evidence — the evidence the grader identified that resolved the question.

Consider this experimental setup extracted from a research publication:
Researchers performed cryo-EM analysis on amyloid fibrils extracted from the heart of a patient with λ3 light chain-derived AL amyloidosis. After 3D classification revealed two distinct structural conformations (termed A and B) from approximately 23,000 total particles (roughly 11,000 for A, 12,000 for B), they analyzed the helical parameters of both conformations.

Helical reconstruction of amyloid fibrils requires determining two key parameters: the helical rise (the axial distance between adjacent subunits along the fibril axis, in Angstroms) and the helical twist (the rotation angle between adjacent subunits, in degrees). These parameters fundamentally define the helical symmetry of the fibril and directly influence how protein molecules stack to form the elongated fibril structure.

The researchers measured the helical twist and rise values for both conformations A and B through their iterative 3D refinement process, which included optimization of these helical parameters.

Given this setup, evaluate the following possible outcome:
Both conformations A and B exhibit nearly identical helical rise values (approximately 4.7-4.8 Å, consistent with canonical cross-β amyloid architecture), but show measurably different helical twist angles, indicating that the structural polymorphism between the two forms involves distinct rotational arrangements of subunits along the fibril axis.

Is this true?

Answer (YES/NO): NO